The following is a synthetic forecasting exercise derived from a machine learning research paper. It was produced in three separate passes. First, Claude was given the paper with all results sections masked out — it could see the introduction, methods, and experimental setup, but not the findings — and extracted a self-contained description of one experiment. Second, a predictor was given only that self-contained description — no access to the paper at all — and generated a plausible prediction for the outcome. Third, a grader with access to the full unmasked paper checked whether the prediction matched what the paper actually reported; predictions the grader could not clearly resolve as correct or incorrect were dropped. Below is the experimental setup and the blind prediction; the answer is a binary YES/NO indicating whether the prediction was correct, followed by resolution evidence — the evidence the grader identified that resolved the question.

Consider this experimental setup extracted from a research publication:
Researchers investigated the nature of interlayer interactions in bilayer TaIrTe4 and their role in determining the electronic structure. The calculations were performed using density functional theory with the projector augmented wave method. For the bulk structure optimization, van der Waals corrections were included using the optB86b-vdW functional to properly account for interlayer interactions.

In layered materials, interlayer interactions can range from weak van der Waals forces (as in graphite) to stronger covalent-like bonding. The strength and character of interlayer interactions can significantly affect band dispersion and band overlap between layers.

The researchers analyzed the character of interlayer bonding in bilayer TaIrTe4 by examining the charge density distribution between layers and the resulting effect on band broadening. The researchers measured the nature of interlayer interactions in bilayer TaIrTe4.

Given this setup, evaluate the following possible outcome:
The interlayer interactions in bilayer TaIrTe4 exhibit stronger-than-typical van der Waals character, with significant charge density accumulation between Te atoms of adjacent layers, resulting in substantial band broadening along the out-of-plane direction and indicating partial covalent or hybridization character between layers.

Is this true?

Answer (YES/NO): YES